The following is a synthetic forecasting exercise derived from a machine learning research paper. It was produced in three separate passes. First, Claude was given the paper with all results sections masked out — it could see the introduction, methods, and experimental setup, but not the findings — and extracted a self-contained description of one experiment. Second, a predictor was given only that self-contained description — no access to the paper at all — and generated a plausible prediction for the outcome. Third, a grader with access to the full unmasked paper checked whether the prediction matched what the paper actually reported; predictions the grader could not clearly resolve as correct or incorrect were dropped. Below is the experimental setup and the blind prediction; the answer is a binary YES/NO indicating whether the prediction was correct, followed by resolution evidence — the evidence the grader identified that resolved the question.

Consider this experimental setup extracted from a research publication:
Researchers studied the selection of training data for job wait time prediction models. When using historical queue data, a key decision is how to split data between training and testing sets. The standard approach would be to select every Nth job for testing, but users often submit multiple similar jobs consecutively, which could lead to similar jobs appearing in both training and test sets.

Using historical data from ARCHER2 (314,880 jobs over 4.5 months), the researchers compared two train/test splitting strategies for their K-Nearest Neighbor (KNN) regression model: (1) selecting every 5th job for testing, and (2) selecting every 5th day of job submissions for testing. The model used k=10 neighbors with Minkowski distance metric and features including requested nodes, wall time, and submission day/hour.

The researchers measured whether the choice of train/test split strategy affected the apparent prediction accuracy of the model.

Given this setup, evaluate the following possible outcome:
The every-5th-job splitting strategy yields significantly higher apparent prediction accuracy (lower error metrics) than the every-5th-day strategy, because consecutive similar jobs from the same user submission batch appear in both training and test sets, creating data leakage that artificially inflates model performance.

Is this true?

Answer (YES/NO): YES